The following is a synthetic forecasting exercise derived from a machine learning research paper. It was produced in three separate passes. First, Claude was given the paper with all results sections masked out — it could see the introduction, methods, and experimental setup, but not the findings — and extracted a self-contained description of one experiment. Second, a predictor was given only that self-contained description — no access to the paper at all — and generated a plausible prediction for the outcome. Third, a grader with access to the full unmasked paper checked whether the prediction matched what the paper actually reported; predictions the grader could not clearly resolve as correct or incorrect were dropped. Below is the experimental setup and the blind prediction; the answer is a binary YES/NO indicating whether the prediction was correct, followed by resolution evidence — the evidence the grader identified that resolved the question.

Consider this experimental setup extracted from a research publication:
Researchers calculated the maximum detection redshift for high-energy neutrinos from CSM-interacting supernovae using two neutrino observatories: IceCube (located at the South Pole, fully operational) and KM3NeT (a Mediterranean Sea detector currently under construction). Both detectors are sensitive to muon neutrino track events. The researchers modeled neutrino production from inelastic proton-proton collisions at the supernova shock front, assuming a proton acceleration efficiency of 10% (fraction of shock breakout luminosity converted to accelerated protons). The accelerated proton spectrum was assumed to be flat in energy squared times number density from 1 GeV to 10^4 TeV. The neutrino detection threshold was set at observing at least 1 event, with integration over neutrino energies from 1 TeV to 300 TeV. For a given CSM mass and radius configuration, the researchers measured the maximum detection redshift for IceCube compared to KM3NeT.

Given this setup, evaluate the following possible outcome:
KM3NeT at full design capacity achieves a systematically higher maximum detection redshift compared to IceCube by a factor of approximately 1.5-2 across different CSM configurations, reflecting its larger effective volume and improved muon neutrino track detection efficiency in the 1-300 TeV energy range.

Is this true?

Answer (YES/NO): YES